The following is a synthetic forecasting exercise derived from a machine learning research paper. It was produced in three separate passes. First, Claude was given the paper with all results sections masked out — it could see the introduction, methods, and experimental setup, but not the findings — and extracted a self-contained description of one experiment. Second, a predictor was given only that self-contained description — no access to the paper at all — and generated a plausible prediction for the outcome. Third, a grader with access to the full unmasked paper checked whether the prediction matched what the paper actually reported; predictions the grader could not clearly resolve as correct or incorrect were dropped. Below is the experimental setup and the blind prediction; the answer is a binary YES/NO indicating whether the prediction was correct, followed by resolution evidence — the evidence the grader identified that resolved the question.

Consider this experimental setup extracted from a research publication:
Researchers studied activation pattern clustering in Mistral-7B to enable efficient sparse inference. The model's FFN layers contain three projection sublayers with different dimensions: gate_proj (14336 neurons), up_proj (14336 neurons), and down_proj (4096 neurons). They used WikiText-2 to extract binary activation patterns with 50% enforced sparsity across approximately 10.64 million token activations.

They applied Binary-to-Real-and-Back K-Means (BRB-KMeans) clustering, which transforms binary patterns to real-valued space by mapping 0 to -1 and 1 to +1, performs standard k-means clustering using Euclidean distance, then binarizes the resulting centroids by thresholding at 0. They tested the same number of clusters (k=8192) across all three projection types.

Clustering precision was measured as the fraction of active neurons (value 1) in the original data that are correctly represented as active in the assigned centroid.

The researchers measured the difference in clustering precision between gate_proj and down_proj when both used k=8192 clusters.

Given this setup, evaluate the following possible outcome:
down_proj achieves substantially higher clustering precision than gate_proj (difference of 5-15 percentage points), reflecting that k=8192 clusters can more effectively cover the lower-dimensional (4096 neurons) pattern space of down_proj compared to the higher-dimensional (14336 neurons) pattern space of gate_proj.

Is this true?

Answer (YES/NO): NO